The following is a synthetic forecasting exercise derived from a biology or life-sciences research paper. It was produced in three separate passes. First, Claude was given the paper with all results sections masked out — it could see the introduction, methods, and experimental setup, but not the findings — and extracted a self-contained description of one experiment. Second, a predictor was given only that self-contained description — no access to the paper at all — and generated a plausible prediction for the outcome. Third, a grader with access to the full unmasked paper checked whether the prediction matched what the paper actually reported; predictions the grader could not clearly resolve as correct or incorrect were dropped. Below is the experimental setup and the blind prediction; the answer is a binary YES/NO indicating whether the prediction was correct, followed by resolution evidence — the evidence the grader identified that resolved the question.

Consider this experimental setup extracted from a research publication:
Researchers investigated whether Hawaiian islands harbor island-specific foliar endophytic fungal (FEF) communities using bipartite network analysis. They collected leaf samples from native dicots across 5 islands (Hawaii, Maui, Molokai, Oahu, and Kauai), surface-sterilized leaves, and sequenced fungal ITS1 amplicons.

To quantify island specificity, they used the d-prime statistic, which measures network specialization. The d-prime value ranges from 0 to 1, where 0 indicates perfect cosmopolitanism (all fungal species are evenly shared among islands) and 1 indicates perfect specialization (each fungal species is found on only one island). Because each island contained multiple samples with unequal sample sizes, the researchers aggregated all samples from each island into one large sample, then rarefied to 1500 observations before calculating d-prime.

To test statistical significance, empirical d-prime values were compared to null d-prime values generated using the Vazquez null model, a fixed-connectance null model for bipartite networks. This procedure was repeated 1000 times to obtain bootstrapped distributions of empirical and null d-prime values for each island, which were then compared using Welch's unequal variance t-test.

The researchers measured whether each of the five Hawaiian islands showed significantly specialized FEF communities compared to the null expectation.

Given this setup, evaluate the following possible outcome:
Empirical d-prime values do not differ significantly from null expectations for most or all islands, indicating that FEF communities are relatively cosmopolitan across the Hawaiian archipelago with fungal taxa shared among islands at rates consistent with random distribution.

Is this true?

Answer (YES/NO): NO